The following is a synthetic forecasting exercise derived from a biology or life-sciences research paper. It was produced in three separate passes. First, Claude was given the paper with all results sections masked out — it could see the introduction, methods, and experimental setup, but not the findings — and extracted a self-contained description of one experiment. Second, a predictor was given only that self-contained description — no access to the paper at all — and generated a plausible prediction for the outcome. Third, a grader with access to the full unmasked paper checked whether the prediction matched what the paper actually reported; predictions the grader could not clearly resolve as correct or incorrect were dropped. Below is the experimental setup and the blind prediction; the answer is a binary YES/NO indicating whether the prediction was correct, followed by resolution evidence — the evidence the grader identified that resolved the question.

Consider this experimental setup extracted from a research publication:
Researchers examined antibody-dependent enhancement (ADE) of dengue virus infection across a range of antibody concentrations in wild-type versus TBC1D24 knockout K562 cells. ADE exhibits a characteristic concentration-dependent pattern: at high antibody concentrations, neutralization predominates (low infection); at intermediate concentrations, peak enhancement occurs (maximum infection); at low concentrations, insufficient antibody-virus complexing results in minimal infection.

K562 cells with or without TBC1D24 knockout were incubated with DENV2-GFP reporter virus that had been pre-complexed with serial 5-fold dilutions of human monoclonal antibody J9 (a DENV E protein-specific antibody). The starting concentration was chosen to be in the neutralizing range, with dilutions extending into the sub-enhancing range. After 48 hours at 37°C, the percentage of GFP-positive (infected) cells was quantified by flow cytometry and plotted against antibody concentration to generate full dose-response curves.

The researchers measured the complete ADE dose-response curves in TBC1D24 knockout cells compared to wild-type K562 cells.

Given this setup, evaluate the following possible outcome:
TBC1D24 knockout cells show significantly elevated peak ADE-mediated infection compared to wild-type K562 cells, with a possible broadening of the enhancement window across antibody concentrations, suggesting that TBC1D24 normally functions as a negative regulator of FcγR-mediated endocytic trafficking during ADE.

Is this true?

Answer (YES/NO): NO